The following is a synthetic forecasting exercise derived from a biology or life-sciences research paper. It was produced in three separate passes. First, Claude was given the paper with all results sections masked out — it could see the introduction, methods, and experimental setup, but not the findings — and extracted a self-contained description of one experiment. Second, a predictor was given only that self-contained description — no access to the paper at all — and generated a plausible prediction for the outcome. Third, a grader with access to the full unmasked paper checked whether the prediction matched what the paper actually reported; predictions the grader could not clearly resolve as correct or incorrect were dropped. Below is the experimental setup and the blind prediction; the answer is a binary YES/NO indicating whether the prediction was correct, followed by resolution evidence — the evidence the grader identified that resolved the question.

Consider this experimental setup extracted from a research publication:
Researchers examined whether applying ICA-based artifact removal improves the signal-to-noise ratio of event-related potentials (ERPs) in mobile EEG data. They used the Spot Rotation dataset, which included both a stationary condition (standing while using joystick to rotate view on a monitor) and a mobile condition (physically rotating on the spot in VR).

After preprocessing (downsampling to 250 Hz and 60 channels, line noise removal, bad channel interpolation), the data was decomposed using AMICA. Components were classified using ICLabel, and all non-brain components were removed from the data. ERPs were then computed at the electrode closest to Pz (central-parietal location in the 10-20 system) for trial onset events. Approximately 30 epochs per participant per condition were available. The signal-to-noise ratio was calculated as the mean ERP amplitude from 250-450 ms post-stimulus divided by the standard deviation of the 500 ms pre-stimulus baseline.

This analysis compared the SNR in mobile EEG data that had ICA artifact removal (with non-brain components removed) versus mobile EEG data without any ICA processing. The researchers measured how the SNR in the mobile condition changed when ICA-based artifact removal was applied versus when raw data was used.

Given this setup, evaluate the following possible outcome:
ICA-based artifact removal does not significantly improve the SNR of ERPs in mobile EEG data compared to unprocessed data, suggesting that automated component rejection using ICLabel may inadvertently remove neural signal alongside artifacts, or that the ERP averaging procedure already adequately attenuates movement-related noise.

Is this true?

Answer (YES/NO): NO